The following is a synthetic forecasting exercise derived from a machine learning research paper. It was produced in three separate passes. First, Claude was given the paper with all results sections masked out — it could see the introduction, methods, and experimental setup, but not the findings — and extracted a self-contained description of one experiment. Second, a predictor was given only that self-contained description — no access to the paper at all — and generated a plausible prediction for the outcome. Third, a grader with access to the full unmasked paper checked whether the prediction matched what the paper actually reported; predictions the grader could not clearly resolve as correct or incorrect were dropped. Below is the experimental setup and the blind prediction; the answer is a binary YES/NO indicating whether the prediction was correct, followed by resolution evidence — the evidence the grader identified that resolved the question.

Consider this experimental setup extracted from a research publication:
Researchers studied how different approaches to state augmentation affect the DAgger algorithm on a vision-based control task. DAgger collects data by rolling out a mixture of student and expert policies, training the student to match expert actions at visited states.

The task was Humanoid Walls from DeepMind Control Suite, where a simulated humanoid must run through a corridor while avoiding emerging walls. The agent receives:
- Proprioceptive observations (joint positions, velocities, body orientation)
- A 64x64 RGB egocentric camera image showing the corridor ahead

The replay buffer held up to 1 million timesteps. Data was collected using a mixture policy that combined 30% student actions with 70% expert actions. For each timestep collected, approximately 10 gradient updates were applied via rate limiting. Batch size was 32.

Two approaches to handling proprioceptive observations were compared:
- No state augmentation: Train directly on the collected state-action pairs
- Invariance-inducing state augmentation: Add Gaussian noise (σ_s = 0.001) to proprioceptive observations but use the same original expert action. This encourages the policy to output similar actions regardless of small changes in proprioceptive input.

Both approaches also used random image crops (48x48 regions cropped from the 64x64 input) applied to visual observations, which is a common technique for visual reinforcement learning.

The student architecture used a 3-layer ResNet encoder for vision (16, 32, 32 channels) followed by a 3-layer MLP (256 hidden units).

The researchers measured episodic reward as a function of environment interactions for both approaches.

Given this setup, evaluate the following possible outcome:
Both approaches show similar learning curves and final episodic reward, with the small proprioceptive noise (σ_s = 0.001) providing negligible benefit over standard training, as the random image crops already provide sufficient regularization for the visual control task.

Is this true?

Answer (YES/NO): YES